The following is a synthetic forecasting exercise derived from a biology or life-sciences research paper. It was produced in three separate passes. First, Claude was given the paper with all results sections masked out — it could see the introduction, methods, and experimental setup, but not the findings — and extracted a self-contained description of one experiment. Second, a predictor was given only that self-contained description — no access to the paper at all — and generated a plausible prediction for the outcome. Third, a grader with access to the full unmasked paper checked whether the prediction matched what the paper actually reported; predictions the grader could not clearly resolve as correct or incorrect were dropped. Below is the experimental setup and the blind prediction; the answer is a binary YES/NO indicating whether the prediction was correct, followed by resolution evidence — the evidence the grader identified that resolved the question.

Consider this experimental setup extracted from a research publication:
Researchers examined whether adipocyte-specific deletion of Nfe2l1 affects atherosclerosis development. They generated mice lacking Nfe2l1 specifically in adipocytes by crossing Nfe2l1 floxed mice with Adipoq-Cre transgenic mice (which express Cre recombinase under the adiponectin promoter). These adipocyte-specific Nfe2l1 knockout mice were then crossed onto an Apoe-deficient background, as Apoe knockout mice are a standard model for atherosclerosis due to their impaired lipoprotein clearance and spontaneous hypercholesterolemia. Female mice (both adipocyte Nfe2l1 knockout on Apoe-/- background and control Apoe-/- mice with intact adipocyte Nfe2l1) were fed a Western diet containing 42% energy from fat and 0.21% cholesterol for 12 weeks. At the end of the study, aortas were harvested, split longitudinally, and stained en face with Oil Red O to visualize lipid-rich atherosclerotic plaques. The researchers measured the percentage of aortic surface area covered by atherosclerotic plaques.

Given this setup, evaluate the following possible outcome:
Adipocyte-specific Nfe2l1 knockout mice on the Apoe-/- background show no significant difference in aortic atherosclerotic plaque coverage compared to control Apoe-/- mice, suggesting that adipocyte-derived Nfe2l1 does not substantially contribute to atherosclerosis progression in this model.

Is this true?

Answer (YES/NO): NO